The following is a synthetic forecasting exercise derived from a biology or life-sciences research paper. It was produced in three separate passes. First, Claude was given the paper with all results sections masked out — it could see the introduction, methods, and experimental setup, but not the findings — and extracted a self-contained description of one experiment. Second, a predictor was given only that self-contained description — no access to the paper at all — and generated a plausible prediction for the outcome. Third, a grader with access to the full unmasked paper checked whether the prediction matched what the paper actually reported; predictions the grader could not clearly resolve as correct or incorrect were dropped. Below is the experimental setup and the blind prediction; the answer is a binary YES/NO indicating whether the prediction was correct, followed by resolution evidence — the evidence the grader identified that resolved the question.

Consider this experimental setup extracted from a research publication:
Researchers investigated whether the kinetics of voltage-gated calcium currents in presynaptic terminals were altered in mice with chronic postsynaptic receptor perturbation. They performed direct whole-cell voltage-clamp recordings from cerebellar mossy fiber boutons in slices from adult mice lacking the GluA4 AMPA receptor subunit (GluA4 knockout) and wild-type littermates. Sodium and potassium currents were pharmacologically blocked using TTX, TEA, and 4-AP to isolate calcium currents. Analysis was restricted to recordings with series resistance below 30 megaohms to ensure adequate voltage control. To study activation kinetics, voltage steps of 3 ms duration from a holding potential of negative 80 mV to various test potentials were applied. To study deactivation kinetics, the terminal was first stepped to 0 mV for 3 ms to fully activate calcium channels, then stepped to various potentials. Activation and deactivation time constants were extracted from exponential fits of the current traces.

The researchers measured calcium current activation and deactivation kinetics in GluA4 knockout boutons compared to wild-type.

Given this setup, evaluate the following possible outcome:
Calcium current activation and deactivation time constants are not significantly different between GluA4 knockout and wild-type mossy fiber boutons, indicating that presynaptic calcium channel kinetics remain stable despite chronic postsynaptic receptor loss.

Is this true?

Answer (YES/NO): YES